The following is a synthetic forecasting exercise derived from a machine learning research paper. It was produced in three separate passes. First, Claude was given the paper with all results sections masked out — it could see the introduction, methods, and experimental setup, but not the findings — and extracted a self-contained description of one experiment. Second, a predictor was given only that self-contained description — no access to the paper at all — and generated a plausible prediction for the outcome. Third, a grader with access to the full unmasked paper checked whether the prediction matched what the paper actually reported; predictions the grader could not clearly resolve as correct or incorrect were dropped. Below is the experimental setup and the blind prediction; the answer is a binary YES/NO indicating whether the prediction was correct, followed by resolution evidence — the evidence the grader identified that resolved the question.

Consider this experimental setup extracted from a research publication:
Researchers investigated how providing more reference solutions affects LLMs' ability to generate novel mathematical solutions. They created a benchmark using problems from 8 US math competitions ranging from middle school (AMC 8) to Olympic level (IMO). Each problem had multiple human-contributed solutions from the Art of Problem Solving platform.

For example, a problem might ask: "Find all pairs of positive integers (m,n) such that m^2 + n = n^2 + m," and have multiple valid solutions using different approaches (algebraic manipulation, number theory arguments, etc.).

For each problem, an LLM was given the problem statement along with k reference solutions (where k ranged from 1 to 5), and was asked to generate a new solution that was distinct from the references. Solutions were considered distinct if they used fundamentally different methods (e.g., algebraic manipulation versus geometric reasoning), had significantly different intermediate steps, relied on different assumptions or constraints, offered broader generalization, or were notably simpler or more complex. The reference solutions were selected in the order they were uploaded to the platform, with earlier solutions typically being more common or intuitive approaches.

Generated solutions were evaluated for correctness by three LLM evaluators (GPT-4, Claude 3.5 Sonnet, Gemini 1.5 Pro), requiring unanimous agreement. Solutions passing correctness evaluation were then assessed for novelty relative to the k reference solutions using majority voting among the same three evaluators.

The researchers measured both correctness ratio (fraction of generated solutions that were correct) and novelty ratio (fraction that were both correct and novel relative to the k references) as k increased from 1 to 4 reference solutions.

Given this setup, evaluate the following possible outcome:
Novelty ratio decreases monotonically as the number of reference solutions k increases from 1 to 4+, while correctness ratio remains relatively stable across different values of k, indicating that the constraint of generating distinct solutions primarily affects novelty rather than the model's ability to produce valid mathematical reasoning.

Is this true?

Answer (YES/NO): NO